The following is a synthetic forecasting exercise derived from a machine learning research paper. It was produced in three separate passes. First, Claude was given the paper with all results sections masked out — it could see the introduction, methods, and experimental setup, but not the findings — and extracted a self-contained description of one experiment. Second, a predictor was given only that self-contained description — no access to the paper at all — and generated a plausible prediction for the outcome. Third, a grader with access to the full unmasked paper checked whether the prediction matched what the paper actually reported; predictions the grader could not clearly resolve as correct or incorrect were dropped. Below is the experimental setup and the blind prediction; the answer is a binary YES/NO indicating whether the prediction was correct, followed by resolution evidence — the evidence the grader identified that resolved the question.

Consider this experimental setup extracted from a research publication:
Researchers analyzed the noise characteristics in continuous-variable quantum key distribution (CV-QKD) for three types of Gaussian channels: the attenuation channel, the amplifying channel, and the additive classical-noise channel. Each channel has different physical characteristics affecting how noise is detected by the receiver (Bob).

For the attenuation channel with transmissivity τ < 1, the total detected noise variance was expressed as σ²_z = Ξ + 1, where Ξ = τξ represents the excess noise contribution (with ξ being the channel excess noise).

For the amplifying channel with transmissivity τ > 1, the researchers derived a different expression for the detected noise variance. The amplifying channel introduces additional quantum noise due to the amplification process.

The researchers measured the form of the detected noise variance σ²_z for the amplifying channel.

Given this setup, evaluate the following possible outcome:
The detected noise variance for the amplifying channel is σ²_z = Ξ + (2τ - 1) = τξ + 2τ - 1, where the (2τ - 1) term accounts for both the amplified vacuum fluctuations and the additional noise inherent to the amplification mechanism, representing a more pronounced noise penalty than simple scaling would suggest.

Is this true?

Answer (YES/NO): YES